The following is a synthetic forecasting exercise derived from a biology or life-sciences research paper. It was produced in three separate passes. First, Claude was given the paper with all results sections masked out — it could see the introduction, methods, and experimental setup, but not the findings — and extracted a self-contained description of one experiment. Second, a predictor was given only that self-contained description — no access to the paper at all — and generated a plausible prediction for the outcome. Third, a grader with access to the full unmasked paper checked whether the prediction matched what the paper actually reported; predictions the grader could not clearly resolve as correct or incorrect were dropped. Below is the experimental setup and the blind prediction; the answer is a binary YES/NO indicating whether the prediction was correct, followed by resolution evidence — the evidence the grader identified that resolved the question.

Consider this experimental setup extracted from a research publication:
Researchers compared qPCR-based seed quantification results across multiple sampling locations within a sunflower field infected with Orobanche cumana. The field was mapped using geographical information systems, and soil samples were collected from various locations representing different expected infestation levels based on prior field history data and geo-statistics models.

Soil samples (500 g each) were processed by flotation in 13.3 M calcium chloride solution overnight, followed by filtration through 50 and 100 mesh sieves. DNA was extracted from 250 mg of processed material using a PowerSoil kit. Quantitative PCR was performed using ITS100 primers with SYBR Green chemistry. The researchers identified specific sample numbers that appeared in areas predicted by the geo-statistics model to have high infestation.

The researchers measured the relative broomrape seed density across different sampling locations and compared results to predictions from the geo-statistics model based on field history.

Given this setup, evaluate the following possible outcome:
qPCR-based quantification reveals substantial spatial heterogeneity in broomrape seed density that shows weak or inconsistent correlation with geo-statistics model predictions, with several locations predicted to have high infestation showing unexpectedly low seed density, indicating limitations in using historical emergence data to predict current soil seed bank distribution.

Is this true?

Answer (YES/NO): NO